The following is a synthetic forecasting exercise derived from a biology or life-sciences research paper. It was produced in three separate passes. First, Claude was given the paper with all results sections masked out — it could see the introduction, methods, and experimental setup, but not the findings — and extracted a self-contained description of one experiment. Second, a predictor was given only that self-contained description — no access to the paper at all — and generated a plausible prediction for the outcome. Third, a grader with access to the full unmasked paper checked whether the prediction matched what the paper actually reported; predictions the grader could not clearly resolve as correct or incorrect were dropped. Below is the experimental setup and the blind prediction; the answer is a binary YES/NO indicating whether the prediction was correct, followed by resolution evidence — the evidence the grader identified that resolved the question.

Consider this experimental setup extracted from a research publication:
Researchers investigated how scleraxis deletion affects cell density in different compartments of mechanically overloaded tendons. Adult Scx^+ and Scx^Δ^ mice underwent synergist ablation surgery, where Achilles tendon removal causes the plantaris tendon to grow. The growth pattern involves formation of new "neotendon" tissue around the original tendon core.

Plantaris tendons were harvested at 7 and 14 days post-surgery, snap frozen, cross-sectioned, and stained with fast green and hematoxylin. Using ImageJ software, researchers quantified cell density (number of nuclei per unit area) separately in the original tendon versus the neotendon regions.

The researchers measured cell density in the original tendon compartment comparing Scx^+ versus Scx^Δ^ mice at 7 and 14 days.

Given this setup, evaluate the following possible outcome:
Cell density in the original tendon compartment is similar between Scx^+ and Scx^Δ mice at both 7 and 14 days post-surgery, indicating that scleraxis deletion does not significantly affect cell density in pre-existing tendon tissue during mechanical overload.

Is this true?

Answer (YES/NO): YES